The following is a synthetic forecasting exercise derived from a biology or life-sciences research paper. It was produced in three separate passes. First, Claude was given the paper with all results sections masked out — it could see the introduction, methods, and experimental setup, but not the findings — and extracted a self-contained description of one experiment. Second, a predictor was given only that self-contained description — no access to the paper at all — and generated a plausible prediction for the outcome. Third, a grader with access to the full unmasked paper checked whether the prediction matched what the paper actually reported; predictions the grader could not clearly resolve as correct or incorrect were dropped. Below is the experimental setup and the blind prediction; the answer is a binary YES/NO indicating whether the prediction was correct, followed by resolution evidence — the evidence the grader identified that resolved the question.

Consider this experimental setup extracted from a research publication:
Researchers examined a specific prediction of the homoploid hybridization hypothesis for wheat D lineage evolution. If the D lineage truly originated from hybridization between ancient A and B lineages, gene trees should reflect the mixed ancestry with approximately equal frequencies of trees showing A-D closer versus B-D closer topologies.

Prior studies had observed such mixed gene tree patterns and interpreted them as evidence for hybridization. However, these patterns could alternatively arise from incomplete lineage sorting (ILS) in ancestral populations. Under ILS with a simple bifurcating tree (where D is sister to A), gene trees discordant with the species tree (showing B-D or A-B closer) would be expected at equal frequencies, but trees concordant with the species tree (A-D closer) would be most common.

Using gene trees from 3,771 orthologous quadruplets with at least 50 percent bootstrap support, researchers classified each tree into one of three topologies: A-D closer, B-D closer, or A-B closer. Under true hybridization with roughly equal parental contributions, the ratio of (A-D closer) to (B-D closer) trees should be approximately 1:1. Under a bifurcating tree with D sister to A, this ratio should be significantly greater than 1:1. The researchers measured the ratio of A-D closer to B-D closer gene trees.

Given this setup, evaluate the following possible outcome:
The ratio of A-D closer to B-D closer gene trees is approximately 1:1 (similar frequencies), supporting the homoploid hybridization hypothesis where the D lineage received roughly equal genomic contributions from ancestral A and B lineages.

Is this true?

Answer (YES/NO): NO